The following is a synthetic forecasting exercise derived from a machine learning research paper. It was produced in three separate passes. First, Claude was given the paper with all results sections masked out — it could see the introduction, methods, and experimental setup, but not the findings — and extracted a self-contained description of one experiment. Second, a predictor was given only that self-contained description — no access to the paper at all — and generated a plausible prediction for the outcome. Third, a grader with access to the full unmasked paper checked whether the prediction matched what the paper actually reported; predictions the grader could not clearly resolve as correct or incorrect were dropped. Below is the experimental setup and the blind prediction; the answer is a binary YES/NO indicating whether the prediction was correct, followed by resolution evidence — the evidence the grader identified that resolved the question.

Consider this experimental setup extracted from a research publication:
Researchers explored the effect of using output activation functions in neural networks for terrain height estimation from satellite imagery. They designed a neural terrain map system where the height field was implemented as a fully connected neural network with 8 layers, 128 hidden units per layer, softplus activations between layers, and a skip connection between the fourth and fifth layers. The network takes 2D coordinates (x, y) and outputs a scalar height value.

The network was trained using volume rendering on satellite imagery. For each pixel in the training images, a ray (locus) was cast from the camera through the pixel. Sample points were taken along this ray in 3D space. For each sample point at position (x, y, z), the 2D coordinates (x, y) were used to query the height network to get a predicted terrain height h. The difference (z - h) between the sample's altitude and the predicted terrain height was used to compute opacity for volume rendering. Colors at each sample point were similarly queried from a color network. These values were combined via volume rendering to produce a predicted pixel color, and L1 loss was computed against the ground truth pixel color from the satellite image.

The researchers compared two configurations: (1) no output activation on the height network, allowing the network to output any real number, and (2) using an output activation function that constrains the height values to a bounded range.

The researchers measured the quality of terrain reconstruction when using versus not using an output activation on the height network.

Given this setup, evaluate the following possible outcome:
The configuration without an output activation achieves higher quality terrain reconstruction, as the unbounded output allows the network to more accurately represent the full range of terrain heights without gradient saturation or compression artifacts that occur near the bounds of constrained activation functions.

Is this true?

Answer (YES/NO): YES